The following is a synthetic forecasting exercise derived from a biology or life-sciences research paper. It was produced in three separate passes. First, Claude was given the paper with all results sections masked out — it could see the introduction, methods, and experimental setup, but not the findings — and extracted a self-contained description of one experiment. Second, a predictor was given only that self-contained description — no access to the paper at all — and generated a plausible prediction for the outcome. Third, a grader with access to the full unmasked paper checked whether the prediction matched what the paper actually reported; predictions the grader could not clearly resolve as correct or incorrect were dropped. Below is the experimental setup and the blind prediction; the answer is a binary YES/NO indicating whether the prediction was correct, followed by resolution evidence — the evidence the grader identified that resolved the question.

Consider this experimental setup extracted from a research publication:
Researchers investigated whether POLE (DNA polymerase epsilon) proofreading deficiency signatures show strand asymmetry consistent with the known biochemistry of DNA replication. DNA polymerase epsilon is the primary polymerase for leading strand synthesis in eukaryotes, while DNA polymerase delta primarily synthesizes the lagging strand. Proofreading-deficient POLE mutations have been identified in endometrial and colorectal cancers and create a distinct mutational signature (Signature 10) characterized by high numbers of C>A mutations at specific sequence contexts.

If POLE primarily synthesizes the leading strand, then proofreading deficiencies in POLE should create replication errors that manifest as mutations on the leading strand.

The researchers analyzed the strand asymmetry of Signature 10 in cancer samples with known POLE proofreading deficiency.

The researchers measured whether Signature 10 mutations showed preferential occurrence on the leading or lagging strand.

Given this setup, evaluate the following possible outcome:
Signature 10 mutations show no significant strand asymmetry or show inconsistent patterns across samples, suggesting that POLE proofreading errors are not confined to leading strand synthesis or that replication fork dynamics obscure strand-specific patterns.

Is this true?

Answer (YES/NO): NO